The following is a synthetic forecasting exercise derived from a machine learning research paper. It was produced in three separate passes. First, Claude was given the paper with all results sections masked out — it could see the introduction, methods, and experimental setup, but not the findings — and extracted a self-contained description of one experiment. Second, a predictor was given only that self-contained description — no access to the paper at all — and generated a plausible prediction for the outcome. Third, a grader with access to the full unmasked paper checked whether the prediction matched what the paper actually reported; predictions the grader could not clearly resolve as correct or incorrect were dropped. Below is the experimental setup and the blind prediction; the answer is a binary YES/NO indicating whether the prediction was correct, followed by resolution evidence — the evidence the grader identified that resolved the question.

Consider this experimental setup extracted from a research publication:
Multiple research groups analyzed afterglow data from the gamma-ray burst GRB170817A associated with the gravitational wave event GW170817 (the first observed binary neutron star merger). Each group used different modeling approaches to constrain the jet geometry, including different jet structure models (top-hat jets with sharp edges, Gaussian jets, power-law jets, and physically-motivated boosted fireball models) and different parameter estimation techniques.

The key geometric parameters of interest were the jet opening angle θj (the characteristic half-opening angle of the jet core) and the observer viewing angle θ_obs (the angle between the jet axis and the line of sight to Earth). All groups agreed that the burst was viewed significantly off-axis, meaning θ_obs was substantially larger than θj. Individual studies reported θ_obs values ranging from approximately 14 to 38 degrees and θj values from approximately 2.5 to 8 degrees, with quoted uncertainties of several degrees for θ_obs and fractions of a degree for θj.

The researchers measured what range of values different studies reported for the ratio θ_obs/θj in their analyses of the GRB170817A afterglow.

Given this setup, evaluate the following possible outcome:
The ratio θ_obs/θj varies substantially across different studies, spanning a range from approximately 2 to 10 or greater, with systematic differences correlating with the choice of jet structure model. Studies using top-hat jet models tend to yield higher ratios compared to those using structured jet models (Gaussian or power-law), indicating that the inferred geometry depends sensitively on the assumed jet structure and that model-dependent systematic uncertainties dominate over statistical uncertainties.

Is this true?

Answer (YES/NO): NO